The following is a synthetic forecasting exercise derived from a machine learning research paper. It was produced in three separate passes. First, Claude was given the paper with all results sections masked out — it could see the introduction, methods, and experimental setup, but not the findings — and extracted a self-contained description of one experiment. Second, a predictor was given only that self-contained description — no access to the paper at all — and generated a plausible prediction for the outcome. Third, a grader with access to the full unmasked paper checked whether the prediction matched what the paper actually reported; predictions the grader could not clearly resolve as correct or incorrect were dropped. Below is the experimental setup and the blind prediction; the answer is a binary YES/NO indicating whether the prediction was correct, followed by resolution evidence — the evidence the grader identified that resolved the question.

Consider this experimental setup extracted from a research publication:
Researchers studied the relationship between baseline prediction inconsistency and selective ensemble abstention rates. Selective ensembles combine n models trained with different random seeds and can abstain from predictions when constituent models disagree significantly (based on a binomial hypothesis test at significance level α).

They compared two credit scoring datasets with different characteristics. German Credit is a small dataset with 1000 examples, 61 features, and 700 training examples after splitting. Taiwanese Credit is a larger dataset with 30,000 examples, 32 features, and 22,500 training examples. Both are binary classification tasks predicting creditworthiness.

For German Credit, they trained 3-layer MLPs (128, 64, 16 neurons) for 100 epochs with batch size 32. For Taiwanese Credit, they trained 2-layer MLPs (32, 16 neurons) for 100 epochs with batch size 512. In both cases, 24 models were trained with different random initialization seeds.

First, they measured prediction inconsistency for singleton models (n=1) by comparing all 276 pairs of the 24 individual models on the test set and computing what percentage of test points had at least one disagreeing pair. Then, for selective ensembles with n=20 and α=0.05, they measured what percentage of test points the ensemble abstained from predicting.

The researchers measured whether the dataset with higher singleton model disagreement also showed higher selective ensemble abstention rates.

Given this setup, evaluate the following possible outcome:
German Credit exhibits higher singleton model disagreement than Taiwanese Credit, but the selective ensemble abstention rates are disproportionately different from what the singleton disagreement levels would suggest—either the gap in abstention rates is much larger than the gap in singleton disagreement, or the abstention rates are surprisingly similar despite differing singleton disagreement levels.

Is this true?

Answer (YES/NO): NO